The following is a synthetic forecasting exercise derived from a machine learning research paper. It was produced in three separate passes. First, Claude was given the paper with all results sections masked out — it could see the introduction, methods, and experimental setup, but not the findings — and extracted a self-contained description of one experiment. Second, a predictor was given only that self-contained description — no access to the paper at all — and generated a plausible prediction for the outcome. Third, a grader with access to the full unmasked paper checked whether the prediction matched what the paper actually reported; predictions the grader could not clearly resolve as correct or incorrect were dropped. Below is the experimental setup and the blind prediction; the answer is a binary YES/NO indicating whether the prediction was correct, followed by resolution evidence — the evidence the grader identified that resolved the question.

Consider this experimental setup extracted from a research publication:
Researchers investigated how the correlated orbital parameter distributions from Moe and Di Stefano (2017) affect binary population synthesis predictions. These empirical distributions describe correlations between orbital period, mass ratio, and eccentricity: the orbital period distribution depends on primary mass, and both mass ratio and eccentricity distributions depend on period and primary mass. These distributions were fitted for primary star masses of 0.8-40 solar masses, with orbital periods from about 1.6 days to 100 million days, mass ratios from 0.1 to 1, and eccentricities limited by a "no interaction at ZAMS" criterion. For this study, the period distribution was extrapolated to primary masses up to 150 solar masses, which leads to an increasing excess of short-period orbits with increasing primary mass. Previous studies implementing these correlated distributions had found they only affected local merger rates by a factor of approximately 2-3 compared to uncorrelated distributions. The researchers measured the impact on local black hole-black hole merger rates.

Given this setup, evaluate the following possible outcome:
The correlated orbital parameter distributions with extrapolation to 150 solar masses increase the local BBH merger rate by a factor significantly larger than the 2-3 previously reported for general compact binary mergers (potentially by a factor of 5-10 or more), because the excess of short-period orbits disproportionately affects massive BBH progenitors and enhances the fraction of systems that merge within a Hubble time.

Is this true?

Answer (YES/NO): NO